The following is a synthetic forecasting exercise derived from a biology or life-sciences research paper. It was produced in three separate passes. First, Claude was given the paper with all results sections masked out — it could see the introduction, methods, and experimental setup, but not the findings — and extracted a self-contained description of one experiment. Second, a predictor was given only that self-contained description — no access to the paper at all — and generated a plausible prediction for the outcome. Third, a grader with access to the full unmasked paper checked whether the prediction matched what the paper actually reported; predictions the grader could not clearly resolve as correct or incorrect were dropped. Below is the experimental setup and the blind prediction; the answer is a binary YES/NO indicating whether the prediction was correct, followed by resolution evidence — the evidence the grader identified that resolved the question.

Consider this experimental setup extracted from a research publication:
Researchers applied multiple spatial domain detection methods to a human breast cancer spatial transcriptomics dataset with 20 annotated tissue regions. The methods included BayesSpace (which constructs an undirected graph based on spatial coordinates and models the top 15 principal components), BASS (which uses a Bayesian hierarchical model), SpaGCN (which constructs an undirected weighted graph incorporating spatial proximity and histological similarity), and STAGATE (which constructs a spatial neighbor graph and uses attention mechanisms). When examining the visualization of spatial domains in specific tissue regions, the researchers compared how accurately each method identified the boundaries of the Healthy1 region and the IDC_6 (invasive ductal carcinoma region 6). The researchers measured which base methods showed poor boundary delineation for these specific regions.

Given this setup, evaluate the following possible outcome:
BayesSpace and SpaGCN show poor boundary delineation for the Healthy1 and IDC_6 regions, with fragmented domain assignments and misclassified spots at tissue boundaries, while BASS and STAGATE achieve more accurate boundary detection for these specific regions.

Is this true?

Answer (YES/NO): NO